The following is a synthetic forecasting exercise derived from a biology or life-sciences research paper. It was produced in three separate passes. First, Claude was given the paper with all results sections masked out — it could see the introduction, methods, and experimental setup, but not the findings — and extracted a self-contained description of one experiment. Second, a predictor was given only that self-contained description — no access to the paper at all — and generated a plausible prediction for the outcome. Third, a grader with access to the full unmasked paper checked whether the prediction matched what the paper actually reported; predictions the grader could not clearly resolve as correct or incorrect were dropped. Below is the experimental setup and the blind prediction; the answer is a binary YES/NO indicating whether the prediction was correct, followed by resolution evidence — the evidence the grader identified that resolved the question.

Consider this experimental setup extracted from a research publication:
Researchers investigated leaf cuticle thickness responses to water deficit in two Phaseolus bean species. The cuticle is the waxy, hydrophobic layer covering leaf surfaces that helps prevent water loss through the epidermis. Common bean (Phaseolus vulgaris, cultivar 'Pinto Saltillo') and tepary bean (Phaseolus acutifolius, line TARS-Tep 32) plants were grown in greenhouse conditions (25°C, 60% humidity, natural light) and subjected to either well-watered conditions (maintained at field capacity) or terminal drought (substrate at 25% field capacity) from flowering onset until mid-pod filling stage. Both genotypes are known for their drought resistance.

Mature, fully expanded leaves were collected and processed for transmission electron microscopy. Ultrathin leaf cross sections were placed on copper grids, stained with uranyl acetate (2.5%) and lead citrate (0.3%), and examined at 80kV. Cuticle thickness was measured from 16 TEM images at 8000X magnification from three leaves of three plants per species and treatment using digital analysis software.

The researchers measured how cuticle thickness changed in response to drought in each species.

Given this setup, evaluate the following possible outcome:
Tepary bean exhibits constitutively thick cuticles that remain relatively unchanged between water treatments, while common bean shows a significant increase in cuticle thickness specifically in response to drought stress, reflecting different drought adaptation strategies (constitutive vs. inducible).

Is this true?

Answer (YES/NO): NO